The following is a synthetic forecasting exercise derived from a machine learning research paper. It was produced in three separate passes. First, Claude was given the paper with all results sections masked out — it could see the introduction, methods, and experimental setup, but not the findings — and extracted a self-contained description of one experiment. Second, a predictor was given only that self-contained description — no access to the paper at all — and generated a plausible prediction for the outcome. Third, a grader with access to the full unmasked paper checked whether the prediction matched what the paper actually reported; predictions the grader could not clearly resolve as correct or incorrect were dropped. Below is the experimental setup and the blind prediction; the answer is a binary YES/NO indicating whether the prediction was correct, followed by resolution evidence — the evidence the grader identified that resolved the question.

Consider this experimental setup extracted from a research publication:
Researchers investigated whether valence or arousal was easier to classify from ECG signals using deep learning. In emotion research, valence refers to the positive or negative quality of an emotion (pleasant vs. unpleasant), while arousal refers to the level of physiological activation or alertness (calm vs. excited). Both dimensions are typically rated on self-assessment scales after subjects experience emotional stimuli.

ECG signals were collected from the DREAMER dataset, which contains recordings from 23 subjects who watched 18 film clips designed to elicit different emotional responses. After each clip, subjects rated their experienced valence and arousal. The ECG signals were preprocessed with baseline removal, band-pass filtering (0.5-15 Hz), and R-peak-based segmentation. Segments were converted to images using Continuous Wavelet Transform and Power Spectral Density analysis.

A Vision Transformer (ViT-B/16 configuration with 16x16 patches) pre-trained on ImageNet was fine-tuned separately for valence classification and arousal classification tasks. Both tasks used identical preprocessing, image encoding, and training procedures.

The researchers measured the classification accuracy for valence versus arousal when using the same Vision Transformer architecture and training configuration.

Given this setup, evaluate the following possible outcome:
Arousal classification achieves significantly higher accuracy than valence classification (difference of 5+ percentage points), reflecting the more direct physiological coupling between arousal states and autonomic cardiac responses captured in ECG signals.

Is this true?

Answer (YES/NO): NO